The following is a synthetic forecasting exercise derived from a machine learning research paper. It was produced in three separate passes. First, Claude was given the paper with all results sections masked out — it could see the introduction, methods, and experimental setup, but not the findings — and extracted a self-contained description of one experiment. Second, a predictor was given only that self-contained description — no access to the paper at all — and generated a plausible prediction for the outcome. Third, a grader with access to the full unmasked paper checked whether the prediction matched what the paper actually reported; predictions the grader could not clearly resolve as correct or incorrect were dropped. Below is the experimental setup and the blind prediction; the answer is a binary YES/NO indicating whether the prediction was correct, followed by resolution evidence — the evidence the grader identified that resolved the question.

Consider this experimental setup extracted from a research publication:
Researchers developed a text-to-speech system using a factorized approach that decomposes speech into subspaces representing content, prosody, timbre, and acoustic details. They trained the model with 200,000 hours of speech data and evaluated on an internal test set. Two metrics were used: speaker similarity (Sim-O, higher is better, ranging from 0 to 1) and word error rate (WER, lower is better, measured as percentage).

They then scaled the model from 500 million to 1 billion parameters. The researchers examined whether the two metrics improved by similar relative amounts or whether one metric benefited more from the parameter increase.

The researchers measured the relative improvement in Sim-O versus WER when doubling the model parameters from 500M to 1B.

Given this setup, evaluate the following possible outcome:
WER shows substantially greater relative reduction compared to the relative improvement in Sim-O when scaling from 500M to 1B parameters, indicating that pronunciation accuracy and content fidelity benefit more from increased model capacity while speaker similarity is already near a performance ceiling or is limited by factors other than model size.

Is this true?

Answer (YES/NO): YES